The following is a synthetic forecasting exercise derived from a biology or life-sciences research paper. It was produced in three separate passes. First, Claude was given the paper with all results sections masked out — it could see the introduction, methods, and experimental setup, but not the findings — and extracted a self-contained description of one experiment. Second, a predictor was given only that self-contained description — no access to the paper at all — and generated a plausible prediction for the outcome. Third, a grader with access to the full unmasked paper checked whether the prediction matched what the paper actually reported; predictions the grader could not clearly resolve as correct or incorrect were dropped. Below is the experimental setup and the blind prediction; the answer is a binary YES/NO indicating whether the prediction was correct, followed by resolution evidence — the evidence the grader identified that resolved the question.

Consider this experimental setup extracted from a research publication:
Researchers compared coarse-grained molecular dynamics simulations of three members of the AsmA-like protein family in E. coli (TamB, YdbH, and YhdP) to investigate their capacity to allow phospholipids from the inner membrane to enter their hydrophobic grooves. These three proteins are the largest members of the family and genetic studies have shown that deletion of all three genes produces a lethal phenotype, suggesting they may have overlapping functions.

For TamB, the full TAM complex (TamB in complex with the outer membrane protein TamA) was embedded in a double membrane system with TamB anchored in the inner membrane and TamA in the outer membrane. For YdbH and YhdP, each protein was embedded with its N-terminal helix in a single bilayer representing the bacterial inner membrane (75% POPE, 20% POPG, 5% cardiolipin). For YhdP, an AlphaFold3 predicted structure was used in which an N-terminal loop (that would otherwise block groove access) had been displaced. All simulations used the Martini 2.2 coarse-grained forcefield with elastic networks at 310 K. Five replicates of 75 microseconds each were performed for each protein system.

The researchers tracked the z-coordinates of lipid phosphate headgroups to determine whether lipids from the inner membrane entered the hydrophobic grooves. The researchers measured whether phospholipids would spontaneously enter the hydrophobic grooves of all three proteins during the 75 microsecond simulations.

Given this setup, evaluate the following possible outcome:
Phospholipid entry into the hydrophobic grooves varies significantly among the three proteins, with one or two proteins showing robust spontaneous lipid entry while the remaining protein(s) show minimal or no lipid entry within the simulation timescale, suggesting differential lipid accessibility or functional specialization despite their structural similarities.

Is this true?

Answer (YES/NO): NO